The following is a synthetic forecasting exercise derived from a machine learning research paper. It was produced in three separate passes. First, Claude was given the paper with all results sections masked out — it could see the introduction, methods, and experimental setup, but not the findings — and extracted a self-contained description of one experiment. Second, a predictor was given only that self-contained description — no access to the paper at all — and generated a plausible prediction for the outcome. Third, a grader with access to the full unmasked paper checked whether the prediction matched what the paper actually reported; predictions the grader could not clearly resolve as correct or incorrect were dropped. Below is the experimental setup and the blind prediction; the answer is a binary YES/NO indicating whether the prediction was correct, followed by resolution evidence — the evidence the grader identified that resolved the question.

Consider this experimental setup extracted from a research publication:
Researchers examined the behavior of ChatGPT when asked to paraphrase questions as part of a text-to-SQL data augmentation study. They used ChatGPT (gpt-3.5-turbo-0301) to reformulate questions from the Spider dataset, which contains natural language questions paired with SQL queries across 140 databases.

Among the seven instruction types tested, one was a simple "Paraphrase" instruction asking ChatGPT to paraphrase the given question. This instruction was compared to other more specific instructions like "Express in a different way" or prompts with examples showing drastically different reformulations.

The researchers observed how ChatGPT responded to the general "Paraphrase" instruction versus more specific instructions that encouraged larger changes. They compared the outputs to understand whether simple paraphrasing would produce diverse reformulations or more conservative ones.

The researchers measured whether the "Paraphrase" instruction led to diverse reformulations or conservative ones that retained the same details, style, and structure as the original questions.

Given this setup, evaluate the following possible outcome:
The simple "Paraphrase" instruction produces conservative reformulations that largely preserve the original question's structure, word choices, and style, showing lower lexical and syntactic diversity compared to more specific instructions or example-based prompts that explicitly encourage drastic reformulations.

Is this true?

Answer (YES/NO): YES